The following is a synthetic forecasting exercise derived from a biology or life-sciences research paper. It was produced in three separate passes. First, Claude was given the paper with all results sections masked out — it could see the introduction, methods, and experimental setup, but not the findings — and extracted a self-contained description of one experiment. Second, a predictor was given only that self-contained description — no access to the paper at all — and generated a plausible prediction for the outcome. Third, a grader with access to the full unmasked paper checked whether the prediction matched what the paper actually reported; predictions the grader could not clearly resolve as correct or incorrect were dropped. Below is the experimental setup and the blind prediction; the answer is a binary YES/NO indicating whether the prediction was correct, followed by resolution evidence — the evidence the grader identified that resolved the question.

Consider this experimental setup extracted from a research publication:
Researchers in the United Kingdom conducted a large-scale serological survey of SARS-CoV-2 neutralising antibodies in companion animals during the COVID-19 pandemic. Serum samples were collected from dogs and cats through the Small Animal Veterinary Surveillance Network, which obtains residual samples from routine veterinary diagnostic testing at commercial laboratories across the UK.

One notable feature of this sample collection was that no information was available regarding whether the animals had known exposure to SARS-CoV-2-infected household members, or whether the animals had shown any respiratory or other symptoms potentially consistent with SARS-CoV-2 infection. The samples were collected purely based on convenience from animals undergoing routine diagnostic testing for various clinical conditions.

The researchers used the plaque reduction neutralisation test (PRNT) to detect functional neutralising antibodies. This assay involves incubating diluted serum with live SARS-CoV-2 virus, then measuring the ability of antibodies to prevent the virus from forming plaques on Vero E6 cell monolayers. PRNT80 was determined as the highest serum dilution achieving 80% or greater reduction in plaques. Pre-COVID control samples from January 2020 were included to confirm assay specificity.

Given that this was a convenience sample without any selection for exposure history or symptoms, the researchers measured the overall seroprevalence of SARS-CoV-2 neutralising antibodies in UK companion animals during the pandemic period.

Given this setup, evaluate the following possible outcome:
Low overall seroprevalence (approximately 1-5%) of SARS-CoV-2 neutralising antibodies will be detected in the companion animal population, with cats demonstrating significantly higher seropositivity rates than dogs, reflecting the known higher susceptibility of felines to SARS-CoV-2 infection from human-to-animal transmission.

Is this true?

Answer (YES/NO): NO